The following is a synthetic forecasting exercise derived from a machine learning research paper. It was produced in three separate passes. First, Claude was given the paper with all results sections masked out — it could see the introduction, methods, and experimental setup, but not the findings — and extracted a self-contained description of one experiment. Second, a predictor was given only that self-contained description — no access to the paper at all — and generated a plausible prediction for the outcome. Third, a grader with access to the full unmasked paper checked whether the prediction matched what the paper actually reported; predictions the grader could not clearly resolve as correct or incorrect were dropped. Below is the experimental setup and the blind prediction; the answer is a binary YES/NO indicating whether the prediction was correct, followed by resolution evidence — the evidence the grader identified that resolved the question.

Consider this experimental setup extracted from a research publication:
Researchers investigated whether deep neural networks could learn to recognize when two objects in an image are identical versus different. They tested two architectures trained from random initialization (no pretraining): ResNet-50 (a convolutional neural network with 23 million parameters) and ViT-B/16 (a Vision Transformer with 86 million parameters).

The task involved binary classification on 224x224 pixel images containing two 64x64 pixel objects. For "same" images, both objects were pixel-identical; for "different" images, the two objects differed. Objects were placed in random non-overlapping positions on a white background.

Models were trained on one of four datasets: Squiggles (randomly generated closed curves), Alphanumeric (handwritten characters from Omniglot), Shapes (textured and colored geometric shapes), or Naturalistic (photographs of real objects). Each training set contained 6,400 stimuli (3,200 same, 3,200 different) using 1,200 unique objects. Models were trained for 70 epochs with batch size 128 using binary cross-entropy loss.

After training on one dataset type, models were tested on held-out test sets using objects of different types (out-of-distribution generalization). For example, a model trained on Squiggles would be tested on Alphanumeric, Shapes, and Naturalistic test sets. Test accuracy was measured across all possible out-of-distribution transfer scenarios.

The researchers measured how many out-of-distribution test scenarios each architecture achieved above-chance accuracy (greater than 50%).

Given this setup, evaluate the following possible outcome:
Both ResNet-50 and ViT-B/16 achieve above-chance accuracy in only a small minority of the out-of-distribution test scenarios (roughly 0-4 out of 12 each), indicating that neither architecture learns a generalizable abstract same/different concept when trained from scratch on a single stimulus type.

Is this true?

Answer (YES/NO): NO